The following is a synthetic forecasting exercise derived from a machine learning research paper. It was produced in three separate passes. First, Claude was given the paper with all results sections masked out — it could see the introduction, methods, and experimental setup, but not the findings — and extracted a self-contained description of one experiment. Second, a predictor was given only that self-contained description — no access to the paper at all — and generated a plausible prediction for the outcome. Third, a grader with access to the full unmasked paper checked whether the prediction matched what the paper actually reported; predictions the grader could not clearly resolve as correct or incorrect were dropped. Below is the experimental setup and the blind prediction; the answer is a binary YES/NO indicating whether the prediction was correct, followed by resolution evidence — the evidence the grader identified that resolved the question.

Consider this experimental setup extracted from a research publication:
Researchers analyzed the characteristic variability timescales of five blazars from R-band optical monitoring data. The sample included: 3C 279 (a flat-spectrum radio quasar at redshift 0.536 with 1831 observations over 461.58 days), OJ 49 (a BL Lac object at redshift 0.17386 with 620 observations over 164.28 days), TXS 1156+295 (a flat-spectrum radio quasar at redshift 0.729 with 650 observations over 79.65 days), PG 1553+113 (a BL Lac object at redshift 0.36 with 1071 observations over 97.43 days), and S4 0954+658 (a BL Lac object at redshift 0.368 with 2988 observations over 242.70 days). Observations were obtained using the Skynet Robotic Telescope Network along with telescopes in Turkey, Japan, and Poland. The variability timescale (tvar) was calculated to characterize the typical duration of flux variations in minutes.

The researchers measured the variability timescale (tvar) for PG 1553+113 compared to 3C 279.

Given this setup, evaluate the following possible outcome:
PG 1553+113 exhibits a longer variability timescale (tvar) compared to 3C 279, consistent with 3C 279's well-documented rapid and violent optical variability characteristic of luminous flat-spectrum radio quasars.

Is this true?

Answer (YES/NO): YES